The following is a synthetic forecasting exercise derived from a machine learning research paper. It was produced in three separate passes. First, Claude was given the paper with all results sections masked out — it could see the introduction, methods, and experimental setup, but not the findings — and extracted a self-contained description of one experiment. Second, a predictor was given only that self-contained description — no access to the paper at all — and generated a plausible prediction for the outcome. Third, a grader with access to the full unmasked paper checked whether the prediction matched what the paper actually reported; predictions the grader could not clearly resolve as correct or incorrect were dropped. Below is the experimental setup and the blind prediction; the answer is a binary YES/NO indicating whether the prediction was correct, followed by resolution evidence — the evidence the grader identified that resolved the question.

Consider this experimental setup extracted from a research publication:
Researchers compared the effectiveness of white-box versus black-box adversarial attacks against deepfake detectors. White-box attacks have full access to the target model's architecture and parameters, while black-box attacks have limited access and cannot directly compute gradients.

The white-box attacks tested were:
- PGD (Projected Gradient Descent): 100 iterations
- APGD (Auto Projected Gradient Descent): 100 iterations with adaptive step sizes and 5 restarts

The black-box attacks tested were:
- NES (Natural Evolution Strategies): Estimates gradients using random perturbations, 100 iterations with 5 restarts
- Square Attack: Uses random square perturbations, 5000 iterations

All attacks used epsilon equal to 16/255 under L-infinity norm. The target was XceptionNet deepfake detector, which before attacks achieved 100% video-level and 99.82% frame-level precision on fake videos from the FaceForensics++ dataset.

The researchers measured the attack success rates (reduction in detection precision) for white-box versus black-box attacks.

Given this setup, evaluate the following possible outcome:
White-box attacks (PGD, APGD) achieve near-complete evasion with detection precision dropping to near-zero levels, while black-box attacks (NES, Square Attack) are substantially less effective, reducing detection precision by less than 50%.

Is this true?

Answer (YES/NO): NO